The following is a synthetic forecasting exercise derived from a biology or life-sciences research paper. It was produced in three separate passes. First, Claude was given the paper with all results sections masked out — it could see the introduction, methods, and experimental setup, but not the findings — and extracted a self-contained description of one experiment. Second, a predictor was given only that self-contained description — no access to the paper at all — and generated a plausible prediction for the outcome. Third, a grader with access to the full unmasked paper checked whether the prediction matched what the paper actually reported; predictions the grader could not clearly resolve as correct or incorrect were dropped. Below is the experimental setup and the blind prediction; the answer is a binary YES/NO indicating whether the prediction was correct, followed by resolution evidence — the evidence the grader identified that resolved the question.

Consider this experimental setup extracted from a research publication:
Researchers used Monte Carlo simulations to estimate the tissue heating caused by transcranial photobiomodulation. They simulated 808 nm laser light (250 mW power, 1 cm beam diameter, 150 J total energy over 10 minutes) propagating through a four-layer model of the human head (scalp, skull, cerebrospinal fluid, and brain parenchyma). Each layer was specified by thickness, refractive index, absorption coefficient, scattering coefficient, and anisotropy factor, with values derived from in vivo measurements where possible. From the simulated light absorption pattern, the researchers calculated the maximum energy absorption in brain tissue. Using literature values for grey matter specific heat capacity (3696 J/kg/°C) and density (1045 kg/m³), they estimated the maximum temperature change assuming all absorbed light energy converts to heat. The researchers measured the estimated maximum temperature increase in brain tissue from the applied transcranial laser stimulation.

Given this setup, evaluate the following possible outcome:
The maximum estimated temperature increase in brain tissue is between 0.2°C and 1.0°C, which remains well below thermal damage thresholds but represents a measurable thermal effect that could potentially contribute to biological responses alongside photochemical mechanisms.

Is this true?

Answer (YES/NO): YES